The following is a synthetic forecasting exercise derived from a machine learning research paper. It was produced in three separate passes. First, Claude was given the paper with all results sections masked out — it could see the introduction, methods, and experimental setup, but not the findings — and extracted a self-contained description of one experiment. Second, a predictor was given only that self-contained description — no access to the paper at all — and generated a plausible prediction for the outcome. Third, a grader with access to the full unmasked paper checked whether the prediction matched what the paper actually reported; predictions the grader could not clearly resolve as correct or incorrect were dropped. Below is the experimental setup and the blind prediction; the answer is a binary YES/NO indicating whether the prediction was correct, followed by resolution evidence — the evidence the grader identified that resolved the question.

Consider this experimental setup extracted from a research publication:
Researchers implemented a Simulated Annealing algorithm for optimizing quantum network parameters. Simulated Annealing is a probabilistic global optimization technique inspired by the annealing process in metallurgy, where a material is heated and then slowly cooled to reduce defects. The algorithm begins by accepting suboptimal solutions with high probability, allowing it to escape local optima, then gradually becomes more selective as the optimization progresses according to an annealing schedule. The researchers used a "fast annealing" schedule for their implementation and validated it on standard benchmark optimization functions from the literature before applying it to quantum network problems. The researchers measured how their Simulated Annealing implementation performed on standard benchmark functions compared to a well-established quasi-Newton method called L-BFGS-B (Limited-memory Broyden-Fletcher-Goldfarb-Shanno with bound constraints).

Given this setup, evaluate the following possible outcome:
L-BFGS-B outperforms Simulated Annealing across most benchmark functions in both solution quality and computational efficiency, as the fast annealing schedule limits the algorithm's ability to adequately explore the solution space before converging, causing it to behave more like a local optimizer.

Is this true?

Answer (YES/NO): NO